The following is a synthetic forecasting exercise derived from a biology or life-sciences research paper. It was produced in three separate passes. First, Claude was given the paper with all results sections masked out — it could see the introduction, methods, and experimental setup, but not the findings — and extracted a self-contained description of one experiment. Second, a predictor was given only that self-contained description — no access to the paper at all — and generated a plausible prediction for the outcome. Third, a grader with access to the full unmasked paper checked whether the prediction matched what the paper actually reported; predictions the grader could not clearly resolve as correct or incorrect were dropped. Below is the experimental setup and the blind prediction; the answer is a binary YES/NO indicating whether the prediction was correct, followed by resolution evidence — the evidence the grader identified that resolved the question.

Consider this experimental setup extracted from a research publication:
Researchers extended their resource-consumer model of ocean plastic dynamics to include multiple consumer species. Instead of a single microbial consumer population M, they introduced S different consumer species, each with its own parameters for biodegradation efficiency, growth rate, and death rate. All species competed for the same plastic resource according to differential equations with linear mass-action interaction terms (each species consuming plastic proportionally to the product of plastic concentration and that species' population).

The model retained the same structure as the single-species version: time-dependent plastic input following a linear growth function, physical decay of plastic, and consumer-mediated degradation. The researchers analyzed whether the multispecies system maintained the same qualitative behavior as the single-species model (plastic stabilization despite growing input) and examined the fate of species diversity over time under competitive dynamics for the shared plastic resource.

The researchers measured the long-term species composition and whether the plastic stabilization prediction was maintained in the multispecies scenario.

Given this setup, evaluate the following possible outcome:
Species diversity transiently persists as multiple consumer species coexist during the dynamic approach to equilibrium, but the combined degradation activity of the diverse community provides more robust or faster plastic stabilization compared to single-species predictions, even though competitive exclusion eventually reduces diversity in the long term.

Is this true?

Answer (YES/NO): NO